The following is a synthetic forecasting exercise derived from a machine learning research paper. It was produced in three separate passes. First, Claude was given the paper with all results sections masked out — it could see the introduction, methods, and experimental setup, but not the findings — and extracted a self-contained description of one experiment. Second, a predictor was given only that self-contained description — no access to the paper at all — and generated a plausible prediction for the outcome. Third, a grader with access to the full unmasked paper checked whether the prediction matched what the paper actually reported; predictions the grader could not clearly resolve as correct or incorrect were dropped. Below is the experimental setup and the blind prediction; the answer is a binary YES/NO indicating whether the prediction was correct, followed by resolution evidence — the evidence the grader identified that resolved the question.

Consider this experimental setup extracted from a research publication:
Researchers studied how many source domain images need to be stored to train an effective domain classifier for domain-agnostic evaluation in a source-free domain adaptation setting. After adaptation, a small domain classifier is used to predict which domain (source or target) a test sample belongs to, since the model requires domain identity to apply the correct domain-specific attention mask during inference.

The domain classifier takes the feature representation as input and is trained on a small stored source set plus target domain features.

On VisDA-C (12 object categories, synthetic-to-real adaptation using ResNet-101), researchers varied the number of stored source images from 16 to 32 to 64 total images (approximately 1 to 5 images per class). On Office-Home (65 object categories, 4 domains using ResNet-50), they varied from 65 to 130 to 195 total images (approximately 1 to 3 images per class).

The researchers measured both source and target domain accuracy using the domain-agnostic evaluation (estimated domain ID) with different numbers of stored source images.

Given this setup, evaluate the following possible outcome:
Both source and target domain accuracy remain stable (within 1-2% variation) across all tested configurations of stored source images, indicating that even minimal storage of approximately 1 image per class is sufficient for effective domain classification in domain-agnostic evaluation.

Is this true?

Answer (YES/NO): YES